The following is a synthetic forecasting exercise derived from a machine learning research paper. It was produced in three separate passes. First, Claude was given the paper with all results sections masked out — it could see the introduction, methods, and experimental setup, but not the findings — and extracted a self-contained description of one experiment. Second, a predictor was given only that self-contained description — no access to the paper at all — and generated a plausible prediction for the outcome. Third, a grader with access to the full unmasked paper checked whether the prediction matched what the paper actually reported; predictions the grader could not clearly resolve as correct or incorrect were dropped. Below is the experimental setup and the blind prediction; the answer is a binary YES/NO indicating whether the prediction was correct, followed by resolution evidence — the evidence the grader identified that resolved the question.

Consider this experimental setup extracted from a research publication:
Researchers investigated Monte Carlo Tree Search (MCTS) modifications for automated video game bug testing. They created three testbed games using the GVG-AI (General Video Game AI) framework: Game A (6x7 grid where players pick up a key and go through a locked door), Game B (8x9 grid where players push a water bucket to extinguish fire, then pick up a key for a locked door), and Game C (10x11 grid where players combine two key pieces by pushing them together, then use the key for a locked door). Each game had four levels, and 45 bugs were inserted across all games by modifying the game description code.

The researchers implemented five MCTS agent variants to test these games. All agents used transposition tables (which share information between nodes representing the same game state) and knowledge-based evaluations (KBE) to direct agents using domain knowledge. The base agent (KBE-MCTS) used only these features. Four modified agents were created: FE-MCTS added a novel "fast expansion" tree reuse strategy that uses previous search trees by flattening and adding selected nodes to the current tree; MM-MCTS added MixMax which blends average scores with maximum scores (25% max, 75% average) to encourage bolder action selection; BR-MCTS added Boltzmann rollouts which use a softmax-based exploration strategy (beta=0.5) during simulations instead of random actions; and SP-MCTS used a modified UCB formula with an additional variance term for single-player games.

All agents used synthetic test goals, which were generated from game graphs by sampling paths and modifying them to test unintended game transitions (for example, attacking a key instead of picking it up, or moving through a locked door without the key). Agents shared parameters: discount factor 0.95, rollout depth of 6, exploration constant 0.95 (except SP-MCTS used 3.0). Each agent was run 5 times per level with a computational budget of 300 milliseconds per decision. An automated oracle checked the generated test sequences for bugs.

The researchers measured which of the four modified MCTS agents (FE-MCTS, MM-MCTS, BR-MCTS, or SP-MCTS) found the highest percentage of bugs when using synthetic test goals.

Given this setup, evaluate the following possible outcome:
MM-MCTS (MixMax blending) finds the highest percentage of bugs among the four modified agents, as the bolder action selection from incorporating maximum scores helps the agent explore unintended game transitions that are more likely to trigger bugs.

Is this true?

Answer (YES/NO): NO